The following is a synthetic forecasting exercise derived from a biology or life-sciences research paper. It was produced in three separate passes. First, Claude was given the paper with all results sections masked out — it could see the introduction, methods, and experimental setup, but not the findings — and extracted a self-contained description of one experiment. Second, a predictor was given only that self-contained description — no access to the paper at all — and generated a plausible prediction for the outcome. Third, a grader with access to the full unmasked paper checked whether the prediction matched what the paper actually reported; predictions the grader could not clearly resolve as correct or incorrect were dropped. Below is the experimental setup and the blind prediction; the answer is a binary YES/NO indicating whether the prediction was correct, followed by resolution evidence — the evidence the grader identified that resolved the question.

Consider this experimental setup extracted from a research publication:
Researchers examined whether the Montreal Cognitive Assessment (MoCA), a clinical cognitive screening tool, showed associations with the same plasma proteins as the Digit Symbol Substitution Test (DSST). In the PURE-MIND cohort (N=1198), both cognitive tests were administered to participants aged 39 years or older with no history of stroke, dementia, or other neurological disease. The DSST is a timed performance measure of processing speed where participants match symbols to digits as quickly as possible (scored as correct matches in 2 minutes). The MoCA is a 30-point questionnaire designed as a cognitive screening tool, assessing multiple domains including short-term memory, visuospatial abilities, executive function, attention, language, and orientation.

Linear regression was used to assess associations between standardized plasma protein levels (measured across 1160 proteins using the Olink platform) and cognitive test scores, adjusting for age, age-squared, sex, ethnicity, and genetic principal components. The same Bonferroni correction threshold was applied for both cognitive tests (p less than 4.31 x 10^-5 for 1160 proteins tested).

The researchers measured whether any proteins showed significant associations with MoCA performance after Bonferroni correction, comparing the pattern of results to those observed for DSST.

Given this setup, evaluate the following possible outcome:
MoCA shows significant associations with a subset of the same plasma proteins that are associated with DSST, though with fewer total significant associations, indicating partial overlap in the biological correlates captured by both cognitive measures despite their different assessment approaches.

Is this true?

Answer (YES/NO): NO